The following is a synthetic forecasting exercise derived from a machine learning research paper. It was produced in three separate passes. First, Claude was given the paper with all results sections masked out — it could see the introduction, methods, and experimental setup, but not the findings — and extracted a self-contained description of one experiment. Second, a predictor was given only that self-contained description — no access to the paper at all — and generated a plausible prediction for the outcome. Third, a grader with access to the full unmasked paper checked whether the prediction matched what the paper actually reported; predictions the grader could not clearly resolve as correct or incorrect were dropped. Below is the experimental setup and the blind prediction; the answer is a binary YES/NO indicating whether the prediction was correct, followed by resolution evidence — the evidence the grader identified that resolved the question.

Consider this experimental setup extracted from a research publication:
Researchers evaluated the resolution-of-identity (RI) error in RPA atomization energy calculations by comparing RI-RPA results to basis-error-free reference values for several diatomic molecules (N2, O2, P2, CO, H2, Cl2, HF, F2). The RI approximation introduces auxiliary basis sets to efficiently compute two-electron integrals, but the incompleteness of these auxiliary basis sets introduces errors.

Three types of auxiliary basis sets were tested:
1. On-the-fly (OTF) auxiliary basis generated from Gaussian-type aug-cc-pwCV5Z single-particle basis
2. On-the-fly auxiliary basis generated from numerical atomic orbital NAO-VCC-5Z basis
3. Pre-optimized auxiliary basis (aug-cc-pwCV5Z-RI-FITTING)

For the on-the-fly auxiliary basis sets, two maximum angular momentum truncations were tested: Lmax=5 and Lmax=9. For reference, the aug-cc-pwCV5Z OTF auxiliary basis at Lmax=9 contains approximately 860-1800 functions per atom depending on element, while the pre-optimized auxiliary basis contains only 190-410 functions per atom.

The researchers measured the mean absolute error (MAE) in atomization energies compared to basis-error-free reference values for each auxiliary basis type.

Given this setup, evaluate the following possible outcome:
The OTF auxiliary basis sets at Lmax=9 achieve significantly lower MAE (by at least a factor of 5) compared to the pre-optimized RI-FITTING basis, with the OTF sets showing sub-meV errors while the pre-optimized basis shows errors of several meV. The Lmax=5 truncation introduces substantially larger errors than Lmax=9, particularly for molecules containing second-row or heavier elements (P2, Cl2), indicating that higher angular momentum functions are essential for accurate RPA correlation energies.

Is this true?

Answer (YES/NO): NO